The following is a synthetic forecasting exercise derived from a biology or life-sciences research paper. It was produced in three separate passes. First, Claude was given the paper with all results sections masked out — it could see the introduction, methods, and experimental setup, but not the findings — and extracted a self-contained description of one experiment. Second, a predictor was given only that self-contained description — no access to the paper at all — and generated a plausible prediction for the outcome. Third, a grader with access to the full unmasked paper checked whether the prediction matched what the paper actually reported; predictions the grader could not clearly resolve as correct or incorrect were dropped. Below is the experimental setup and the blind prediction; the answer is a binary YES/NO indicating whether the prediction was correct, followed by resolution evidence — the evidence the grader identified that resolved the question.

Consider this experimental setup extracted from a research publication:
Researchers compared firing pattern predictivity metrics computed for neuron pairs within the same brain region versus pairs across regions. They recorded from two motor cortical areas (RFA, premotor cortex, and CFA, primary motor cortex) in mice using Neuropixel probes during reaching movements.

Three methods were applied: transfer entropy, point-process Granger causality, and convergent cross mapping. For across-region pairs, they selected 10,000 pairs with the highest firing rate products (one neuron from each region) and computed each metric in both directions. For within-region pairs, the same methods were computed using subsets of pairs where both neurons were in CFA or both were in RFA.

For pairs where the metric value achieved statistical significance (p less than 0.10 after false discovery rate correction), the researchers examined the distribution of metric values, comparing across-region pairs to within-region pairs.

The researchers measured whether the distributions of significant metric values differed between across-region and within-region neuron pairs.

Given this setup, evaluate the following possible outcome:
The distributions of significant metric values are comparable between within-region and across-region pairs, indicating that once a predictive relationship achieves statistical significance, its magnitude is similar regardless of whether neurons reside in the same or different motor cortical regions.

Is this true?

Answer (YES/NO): NO